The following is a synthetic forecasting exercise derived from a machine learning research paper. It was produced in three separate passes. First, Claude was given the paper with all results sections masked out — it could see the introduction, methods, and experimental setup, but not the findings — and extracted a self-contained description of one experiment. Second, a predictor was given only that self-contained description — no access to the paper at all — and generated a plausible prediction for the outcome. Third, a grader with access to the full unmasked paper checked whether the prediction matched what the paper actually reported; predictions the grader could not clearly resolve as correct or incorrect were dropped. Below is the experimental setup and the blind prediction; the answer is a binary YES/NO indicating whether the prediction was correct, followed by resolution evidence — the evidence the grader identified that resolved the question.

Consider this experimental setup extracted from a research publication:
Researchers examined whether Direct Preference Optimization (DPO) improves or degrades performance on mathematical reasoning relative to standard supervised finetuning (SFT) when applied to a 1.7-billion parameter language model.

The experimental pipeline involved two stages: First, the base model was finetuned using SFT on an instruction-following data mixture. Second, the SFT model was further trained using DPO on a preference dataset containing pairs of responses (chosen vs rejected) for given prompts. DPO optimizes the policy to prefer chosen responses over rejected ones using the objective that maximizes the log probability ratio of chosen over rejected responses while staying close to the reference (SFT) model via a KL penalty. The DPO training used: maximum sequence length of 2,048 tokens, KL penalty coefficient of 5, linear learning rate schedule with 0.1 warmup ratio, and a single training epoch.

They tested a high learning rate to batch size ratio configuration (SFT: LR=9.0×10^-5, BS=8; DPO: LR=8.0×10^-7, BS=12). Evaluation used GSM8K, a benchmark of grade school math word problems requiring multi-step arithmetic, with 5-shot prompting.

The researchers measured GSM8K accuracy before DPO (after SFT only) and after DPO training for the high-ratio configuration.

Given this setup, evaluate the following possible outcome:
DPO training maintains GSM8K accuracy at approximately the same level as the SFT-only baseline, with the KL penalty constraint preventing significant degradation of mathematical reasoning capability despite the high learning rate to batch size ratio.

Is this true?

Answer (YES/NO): NO